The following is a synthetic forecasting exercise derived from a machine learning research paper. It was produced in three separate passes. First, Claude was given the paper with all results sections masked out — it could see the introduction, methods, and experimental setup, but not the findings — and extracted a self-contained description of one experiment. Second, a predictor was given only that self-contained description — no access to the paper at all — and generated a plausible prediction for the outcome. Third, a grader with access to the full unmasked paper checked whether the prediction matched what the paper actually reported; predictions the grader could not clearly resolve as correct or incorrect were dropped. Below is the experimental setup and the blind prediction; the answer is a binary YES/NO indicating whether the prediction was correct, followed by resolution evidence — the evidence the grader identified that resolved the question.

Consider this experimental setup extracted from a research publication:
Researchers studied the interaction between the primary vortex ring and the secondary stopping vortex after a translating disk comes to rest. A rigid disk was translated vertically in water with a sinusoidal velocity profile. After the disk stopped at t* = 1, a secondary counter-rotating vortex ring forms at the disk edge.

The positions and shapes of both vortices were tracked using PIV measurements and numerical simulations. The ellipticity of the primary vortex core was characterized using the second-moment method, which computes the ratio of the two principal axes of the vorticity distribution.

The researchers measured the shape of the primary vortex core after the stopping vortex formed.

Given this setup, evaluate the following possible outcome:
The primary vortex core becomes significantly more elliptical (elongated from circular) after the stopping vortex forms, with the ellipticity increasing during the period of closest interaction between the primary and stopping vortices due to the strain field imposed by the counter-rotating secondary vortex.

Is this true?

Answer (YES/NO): YES